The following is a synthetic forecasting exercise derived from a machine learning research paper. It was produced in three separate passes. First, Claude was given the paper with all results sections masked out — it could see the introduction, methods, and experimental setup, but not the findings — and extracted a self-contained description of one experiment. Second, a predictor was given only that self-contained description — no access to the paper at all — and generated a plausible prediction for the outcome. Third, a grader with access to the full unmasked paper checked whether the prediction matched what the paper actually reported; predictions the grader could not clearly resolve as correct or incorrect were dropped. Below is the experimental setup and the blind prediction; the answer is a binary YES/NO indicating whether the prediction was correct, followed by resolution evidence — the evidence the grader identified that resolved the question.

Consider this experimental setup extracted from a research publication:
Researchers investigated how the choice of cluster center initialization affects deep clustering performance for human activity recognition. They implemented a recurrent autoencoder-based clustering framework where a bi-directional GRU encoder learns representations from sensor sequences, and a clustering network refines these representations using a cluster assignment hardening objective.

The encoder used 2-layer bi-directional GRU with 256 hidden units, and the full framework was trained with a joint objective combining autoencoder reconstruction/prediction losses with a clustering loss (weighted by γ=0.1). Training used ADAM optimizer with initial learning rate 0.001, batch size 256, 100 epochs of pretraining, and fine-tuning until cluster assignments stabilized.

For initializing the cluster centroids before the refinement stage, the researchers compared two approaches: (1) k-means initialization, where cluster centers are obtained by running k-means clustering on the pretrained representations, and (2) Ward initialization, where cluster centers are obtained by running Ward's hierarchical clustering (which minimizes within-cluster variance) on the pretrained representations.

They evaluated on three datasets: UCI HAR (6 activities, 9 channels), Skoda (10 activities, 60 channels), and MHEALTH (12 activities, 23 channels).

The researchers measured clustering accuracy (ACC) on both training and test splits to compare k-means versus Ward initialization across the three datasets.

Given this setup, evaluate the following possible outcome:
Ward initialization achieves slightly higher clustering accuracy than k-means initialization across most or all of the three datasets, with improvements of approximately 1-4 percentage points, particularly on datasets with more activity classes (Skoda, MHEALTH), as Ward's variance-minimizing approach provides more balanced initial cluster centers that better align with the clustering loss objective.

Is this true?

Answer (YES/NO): NO